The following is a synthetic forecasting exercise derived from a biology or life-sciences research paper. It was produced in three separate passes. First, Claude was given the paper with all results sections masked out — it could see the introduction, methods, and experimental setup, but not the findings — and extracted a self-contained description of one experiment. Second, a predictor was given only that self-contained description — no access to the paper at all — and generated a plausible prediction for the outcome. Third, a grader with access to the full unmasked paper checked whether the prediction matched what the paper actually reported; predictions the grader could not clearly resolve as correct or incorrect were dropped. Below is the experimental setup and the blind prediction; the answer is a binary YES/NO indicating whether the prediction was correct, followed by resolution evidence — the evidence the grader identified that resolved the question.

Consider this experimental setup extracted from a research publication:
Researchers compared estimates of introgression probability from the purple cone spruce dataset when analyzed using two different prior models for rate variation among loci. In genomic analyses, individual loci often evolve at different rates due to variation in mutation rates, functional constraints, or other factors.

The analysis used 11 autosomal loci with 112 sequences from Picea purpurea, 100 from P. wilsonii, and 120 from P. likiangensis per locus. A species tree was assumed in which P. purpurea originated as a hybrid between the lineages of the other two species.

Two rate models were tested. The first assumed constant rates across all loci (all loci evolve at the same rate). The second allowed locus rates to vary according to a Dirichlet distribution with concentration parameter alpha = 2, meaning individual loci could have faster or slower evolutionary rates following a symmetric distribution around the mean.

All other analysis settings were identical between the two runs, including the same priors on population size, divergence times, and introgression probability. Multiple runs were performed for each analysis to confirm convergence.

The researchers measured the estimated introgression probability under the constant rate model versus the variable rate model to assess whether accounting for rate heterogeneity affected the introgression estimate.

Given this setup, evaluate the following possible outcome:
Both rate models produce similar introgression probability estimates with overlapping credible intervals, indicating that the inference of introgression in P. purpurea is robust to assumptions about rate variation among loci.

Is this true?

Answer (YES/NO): YES